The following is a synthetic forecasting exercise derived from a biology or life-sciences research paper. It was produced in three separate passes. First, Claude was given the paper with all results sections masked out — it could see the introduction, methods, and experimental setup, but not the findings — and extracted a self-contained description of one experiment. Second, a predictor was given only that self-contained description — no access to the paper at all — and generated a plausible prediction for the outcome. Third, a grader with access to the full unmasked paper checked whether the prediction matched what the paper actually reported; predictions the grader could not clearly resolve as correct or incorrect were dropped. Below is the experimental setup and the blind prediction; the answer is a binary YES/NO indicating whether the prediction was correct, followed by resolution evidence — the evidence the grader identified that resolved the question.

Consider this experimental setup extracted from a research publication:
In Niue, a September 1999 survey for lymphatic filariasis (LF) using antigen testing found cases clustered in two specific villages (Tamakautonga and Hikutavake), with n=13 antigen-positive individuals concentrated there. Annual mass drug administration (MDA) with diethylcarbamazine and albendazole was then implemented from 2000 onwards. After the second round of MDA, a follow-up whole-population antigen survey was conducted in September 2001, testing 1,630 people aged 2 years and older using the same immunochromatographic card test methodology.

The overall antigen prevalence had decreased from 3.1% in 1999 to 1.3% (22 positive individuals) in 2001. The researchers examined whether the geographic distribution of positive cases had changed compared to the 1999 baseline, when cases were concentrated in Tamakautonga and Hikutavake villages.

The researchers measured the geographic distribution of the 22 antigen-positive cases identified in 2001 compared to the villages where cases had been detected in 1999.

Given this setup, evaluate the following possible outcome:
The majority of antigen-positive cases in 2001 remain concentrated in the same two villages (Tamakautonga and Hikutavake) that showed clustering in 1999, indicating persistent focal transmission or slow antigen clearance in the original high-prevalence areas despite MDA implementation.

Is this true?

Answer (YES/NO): NO